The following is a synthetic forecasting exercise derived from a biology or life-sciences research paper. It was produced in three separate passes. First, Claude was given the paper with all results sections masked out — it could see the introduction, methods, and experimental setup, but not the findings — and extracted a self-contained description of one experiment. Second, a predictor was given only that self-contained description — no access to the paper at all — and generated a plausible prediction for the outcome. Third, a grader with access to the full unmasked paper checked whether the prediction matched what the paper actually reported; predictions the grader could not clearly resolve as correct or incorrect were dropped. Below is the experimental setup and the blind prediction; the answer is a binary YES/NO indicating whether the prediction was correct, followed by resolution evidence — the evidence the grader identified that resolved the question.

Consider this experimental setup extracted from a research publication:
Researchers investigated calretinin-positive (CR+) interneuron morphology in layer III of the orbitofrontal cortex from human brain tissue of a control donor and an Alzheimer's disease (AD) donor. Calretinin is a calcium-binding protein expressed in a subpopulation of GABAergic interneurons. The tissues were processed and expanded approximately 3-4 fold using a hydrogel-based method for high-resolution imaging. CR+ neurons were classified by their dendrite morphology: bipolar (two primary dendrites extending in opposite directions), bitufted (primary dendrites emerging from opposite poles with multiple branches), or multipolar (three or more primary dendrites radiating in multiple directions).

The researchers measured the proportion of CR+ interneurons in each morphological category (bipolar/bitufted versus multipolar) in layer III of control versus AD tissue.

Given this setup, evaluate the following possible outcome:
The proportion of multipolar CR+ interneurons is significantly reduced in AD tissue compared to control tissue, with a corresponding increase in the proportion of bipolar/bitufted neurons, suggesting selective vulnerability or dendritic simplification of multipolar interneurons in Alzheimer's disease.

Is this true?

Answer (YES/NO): YES